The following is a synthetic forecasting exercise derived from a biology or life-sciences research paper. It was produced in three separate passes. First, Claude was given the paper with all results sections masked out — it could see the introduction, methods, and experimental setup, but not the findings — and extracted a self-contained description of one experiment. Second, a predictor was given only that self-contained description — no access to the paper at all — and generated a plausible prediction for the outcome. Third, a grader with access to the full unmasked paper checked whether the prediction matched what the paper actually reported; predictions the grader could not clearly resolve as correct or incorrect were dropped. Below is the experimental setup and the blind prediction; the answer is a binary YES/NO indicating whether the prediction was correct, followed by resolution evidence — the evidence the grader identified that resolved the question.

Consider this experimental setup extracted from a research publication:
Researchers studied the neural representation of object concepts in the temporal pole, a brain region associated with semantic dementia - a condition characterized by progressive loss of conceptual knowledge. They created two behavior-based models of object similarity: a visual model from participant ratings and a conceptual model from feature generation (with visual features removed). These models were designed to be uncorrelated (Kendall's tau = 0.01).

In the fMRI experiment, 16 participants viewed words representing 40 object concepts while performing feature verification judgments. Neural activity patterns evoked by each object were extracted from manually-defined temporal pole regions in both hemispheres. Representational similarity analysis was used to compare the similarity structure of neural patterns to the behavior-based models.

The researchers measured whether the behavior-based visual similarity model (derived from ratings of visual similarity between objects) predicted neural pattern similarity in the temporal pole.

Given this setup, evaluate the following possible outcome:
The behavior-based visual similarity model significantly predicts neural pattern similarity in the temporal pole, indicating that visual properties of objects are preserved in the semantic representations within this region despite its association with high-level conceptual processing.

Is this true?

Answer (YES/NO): NO